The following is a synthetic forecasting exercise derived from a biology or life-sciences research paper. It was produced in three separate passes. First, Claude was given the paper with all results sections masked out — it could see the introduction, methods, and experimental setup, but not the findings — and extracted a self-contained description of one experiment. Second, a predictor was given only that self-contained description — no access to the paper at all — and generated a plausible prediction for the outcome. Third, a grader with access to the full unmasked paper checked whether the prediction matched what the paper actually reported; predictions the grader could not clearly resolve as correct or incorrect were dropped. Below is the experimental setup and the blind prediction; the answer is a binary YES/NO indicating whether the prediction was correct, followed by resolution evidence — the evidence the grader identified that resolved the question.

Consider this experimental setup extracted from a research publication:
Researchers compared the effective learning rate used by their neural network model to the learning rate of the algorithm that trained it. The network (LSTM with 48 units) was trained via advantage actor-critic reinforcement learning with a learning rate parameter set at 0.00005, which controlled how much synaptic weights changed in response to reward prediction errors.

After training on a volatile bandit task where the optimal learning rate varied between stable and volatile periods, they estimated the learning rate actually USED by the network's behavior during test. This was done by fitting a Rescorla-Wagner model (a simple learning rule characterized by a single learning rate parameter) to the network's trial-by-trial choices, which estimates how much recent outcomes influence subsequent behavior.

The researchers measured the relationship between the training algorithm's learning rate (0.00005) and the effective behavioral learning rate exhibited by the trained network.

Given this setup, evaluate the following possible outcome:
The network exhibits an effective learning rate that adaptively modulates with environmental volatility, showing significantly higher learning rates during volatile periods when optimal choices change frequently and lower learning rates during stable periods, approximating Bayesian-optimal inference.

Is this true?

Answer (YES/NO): YES